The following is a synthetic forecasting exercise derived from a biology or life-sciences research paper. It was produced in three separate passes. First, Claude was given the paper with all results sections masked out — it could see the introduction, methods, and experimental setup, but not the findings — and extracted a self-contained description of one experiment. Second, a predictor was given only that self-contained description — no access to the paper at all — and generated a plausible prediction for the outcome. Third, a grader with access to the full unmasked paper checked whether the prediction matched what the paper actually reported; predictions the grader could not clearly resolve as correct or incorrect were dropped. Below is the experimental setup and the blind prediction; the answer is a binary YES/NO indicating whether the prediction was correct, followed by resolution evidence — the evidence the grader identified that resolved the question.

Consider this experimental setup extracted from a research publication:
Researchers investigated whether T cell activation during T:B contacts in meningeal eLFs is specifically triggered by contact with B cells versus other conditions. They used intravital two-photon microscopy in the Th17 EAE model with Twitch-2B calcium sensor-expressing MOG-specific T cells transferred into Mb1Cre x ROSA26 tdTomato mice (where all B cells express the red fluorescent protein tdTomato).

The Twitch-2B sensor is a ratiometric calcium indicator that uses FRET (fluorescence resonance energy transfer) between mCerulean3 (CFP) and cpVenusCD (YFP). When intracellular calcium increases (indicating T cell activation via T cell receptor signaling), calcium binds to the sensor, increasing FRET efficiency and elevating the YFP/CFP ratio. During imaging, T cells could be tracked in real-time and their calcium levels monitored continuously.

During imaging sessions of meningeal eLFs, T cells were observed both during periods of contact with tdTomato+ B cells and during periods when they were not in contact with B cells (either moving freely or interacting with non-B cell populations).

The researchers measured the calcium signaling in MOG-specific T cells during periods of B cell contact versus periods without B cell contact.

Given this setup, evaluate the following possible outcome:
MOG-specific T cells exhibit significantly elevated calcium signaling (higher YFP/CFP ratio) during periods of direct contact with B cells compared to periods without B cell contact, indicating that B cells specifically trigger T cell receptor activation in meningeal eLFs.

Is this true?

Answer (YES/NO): YES